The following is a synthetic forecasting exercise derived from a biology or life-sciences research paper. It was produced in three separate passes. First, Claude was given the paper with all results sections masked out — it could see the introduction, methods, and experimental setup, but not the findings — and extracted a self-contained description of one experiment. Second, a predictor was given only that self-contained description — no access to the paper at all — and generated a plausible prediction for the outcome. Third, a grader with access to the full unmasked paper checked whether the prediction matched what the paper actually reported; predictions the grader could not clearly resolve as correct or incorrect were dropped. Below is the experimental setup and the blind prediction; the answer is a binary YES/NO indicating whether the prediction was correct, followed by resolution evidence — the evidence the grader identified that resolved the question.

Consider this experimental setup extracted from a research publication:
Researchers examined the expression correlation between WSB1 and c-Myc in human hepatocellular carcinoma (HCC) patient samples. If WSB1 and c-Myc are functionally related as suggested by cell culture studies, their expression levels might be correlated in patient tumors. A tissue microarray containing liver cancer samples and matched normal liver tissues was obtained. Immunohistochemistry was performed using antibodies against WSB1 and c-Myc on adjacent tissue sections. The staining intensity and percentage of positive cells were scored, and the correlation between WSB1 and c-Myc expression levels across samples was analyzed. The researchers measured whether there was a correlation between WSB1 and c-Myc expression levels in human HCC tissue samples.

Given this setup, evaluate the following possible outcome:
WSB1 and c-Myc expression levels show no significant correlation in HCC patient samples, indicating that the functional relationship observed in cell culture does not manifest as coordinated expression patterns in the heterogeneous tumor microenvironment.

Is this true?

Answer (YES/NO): NO